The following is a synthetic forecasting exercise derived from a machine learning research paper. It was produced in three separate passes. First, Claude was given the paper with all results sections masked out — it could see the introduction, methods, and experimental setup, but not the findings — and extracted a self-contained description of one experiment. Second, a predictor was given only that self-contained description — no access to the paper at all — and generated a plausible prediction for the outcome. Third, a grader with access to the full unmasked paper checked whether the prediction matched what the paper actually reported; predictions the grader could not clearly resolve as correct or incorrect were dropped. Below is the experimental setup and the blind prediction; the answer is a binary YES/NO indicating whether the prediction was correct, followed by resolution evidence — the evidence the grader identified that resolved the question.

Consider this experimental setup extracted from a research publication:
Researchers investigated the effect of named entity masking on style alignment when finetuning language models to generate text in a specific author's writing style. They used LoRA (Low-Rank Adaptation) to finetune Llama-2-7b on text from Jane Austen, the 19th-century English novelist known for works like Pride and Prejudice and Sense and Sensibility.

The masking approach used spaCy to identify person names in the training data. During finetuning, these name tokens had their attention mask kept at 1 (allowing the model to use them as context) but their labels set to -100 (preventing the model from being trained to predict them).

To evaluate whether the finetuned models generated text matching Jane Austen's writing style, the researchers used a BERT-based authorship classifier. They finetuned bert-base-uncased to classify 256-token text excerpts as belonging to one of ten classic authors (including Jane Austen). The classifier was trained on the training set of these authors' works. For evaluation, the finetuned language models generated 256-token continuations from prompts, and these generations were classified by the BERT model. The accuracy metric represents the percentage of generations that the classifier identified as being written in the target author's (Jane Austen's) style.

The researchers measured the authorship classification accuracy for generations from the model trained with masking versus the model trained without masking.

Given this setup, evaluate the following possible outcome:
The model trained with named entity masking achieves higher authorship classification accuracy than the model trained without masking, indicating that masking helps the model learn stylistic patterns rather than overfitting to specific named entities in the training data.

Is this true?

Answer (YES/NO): NO